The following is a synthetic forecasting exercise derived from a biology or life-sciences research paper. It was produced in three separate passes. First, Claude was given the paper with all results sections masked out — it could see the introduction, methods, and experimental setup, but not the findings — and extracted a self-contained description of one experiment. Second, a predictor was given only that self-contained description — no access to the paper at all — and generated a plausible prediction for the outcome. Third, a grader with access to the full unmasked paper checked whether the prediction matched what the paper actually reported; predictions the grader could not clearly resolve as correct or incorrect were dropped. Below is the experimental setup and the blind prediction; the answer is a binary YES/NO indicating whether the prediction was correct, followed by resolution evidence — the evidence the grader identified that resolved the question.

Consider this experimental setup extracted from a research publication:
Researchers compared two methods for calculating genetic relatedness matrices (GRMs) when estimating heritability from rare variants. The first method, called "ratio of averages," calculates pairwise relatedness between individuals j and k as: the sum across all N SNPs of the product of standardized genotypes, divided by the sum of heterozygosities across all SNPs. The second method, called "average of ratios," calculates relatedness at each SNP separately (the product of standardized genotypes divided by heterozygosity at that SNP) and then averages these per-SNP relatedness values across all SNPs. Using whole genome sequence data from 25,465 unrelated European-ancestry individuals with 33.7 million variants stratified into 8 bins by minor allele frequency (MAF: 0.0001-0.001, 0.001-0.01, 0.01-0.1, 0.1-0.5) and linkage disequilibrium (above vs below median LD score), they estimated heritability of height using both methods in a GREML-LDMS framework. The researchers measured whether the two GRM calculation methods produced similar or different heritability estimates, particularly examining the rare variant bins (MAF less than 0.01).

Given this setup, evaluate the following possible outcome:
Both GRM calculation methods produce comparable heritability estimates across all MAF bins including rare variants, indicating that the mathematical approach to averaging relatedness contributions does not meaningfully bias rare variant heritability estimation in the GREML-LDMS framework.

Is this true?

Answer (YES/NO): YES